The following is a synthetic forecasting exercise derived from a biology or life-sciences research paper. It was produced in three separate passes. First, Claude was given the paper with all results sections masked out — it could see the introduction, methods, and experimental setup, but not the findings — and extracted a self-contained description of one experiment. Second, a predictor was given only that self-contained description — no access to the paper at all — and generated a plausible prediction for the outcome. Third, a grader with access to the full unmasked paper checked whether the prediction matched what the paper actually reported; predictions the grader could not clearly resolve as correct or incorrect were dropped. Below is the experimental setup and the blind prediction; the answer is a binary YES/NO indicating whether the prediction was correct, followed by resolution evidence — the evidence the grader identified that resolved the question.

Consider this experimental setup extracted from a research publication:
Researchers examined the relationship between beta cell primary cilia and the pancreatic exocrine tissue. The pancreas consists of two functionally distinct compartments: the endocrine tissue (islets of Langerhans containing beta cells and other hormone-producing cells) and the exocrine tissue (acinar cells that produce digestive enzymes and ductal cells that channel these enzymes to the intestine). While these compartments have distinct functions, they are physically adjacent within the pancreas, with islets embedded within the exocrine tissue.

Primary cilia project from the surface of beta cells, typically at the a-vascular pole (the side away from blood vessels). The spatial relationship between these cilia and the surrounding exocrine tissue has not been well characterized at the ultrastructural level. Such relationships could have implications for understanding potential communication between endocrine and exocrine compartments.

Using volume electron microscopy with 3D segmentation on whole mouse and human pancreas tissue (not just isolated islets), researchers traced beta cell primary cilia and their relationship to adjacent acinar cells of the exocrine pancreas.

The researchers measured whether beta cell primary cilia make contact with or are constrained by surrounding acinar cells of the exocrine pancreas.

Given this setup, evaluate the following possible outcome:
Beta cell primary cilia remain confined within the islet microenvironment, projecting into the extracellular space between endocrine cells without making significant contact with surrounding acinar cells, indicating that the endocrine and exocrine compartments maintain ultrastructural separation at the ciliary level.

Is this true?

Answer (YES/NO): NO